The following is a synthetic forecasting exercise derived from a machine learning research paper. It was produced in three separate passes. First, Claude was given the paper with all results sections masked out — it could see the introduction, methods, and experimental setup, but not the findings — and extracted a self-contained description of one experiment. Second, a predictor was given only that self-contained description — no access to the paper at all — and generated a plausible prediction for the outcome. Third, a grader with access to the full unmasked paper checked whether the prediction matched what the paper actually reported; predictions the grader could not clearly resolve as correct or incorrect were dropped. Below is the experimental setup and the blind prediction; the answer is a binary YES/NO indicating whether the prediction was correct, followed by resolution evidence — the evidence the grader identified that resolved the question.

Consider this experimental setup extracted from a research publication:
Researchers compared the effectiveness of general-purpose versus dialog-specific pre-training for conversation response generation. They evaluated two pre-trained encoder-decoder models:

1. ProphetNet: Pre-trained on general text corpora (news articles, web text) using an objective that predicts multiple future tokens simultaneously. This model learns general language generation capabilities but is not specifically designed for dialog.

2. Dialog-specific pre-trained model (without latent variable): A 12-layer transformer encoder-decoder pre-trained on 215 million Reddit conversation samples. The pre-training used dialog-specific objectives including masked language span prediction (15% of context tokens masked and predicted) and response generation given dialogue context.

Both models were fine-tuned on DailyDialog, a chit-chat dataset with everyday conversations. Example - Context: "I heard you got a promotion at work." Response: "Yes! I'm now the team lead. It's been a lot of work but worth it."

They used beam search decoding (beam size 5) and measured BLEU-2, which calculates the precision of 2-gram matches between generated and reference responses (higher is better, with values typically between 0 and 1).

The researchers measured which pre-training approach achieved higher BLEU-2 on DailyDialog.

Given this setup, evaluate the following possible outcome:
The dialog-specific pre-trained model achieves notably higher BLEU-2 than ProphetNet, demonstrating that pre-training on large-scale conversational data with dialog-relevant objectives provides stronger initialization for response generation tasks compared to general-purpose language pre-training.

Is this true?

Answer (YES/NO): YES